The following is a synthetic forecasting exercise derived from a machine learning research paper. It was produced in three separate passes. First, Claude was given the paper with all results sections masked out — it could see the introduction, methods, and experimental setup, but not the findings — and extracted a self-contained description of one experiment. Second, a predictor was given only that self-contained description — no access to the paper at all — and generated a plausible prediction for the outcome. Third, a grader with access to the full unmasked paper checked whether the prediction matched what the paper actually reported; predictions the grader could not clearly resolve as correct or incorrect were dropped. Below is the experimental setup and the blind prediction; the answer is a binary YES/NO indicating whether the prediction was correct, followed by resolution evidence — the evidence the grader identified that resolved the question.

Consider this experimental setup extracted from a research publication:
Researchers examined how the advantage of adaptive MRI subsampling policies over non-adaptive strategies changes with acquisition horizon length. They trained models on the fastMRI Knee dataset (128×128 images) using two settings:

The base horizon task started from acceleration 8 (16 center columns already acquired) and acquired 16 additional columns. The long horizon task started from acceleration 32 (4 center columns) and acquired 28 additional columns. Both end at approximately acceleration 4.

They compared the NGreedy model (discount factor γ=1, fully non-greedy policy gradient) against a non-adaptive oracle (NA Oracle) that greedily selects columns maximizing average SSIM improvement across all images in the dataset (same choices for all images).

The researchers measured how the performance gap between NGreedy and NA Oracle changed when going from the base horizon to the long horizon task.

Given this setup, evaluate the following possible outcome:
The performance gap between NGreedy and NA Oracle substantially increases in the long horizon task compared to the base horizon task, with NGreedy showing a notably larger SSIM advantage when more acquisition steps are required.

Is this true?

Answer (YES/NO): NO